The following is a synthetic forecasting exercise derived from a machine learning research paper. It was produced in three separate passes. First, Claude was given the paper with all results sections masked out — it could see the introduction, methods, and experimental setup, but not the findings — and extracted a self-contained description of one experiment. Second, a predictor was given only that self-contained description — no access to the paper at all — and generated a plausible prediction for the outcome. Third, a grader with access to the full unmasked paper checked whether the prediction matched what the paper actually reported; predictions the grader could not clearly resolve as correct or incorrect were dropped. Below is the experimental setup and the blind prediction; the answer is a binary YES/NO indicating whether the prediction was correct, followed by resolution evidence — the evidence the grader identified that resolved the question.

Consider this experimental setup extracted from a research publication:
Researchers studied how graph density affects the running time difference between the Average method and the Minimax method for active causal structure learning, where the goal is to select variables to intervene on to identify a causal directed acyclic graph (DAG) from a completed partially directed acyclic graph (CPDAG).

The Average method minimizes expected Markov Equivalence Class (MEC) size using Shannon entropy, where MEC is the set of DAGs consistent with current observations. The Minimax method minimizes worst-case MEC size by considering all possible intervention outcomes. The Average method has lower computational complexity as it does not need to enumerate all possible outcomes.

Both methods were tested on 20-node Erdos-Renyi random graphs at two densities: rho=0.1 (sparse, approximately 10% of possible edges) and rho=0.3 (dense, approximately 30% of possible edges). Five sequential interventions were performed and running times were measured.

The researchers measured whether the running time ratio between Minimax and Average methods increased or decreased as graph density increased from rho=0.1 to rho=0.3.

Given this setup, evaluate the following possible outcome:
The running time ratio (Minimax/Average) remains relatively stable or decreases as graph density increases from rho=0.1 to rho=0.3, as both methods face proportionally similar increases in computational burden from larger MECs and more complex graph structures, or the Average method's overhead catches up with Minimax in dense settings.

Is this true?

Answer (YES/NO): NO